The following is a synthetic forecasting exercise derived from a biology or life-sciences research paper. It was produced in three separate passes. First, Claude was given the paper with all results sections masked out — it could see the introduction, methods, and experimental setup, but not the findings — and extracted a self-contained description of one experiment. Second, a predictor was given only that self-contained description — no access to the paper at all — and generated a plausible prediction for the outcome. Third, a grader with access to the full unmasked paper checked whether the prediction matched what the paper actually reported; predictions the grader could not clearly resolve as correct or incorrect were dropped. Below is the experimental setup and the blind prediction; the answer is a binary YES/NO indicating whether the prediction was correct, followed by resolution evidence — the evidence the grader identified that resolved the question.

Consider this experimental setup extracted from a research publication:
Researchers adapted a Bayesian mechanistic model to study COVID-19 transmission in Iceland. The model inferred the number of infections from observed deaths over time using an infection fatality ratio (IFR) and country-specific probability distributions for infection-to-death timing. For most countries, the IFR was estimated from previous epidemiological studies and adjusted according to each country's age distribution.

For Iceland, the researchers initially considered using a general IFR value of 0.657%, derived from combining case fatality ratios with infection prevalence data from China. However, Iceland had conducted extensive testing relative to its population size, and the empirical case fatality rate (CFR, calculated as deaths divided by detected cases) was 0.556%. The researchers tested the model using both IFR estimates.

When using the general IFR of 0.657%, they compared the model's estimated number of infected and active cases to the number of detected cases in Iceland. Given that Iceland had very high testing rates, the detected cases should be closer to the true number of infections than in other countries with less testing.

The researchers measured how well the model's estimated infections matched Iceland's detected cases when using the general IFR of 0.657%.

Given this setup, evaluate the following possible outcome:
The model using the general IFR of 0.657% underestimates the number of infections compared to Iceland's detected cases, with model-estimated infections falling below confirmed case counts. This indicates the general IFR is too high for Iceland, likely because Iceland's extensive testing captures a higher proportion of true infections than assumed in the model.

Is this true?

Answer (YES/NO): NO